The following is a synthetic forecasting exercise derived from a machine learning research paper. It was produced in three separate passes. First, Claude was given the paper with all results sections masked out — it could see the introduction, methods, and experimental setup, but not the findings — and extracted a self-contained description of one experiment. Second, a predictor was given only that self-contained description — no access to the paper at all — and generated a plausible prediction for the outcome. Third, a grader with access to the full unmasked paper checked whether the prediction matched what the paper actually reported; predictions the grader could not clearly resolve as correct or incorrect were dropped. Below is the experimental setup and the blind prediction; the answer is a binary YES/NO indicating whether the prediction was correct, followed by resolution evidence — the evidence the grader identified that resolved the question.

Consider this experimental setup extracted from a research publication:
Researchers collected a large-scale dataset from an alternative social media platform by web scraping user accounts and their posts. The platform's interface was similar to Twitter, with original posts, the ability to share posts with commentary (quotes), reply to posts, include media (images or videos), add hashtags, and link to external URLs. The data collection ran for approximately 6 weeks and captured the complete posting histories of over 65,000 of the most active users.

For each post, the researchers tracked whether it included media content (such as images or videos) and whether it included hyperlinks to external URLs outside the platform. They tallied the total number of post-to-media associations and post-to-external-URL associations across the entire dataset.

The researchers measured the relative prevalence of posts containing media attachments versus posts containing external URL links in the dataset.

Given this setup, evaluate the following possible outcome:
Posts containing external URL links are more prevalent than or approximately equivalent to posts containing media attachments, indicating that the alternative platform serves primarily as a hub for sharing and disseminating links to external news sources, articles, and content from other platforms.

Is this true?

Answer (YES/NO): YES